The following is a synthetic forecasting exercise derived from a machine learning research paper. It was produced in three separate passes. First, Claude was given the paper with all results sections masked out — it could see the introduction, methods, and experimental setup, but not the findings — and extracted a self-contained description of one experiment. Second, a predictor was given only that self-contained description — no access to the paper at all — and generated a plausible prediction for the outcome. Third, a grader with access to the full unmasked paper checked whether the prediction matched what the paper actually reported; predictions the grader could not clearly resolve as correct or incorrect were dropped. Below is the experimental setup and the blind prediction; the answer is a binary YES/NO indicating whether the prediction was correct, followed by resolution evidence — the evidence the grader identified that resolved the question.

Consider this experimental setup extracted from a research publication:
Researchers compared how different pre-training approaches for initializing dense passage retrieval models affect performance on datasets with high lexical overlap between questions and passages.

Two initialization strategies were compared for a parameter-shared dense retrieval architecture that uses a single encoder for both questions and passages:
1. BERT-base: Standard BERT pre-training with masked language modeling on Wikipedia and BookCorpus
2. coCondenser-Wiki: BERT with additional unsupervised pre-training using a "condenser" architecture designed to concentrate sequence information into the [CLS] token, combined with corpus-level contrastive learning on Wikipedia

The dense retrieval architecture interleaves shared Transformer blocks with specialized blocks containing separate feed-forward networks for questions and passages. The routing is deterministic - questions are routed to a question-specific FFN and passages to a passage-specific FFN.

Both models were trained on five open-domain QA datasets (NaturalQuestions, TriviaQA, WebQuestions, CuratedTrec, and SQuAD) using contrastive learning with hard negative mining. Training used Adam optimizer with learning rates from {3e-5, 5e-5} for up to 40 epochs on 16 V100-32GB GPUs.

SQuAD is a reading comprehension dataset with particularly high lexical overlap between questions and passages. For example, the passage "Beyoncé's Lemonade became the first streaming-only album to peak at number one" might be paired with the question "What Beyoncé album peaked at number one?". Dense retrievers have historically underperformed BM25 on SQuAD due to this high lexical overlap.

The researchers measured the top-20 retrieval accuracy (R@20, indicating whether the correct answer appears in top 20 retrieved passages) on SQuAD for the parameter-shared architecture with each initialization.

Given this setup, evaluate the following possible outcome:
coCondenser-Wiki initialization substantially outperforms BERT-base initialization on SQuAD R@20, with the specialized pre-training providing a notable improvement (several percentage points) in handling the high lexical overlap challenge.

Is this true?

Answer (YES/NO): YES